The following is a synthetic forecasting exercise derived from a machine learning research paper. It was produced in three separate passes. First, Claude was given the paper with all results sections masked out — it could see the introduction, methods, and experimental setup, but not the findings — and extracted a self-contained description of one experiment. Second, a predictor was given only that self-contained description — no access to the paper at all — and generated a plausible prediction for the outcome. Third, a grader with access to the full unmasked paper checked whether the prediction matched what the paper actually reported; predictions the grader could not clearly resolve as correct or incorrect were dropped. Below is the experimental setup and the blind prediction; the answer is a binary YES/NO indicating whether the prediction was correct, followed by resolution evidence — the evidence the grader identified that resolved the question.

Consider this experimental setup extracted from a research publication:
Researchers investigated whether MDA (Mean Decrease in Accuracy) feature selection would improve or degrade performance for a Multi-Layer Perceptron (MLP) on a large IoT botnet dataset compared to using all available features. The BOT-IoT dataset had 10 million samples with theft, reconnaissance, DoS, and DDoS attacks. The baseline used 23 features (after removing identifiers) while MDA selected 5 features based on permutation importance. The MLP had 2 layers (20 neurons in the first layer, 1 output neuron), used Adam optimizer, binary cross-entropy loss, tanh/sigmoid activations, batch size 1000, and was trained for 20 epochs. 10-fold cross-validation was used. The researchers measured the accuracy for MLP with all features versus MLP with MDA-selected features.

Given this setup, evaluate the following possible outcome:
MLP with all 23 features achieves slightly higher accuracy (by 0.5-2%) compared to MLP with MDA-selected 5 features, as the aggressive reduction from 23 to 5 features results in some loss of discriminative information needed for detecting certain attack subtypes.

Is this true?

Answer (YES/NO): NO